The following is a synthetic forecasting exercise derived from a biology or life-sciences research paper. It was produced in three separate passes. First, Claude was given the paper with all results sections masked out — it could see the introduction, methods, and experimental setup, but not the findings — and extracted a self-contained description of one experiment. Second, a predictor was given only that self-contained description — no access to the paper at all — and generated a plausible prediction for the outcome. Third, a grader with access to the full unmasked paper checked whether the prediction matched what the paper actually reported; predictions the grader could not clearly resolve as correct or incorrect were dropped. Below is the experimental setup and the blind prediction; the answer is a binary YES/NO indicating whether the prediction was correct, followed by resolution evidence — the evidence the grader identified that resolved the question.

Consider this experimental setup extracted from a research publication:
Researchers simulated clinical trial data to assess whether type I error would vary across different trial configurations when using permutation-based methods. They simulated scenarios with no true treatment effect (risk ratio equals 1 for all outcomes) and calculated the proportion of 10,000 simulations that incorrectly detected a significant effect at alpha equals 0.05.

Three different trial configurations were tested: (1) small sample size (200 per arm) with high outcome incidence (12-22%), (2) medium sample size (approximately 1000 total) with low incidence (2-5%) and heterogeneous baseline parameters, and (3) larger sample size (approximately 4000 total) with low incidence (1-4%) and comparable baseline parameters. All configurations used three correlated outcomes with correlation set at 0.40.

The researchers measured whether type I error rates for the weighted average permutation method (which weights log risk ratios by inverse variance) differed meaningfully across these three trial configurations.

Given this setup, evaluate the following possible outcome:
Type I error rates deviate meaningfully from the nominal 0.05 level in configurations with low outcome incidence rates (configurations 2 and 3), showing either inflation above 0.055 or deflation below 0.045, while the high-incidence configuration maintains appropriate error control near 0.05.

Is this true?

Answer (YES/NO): NO